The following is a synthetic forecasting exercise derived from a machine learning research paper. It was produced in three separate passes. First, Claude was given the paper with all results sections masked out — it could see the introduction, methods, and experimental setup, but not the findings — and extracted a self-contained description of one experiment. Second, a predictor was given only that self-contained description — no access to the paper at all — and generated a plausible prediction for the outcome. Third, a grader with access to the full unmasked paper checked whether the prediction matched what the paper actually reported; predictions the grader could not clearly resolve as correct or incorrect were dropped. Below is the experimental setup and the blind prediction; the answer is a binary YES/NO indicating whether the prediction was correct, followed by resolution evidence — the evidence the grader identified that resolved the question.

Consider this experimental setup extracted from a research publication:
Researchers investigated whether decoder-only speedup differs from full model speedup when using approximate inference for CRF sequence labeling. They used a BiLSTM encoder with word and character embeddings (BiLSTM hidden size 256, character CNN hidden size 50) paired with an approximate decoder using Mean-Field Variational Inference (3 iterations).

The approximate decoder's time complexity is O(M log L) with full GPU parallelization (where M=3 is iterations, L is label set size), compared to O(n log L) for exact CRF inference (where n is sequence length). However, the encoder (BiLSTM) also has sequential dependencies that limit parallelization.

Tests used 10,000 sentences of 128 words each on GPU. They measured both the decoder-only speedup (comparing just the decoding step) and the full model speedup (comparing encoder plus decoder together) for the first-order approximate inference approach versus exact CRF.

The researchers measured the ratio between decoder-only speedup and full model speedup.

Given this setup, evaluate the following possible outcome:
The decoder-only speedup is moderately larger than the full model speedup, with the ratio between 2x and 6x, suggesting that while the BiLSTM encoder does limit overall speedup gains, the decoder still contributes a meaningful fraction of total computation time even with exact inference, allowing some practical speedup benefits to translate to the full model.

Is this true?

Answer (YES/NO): YES